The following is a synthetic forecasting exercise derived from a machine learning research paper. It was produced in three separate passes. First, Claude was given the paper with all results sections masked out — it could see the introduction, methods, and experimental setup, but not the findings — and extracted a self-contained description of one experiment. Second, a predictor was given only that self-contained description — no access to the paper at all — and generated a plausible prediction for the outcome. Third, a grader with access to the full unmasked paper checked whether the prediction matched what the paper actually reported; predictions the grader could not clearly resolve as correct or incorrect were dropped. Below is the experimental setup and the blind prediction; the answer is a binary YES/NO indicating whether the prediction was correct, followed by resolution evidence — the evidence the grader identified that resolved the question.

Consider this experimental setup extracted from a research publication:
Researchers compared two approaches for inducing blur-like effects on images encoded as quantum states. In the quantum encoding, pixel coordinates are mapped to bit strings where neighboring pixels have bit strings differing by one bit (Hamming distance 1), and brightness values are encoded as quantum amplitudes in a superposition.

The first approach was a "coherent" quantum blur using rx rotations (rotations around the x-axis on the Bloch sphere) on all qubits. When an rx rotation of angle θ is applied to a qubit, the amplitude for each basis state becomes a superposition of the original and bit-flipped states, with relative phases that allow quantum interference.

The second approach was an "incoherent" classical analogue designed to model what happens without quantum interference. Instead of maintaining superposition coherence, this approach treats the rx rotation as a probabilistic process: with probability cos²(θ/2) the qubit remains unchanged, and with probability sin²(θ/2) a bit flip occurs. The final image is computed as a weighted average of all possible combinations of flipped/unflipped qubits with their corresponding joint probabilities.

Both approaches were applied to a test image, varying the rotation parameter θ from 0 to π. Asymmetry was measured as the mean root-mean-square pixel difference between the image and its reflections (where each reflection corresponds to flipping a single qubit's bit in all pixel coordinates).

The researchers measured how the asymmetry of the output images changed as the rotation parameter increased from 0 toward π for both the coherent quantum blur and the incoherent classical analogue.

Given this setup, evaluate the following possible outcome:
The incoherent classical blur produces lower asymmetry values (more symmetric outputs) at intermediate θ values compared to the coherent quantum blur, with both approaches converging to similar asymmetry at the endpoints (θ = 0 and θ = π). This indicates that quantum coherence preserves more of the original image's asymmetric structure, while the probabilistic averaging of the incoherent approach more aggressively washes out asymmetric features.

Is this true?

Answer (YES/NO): YES